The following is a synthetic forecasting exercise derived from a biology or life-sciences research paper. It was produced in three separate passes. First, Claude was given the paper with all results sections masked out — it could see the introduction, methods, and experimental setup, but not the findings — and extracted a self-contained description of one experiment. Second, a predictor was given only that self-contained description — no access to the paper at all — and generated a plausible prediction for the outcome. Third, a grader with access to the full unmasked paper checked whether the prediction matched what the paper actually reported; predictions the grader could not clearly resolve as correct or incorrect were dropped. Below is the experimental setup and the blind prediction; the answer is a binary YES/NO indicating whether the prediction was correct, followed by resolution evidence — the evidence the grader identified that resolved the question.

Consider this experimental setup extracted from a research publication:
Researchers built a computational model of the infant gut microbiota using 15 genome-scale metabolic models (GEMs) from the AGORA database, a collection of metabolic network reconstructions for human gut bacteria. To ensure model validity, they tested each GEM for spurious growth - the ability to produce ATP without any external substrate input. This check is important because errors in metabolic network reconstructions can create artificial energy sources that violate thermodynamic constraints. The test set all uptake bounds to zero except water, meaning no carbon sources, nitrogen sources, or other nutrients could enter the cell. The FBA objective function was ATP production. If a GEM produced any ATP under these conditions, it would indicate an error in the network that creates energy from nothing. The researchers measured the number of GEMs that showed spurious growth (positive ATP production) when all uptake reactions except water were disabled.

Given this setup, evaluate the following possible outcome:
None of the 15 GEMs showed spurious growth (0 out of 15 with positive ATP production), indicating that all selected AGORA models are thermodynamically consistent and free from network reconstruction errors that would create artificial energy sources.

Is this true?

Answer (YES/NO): NO